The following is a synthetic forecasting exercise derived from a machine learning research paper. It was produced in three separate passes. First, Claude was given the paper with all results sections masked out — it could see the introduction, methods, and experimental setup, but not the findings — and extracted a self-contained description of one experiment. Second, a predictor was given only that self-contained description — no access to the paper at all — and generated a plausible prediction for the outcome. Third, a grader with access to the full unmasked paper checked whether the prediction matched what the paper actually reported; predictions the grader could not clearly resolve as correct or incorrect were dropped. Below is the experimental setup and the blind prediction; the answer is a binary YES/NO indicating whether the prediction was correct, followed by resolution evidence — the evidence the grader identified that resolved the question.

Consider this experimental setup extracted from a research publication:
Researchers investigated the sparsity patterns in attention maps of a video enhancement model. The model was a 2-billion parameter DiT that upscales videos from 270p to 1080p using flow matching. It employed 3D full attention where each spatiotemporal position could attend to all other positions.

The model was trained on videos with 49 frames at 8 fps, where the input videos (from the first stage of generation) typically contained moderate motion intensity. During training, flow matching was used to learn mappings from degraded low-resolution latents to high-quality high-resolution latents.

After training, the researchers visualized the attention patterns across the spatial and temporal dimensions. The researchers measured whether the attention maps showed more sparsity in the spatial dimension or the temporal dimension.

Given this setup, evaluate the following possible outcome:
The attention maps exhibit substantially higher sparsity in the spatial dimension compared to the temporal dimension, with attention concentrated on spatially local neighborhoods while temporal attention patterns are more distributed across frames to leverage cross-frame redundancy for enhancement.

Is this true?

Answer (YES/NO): YES